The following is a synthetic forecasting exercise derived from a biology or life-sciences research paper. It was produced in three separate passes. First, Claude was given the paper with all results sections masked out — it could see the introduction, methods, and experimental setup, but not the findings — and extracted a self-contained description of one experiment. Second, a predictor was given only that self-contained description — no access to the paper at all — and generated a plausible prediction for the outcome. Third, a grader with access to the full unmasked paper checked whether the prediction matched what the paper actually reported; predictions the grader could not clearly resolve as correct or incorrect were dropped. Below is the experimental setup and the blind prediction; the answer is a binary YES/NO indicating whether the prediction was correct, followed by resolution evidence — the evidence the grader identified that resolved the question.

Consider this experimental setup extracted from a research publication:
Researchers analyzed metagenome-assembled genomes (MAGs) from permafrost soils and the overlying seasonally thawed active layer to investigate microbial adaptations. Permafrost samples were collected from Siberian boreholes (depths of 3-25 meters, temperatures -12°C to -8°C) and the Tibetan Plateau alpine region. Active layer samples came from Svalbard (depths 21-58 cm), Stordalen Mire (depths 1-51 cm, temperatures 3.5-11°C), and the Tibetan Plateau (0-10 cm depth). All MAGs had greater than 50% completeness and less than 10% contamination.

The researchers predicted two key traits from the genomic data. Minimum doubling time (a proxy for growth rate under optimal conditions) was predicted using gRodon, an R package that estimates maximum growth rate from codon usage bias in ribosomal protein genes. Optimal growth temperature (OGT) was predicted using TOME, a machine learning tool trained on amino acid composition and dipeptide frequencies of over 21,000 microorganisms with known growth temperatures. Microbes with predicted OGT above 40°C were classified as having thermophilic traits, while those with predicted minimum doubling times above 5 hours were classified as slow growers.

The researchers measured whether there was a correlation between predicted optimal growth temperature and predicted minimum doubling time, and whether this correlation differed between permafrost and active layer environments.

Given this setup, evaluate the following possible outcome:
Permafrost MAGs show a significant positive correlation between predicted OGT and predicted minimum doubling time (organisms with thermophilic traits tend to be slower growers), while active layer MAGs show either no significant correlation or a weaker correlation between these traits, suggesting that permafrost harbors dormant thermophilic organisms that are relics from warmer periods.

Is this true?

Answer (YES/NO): NO